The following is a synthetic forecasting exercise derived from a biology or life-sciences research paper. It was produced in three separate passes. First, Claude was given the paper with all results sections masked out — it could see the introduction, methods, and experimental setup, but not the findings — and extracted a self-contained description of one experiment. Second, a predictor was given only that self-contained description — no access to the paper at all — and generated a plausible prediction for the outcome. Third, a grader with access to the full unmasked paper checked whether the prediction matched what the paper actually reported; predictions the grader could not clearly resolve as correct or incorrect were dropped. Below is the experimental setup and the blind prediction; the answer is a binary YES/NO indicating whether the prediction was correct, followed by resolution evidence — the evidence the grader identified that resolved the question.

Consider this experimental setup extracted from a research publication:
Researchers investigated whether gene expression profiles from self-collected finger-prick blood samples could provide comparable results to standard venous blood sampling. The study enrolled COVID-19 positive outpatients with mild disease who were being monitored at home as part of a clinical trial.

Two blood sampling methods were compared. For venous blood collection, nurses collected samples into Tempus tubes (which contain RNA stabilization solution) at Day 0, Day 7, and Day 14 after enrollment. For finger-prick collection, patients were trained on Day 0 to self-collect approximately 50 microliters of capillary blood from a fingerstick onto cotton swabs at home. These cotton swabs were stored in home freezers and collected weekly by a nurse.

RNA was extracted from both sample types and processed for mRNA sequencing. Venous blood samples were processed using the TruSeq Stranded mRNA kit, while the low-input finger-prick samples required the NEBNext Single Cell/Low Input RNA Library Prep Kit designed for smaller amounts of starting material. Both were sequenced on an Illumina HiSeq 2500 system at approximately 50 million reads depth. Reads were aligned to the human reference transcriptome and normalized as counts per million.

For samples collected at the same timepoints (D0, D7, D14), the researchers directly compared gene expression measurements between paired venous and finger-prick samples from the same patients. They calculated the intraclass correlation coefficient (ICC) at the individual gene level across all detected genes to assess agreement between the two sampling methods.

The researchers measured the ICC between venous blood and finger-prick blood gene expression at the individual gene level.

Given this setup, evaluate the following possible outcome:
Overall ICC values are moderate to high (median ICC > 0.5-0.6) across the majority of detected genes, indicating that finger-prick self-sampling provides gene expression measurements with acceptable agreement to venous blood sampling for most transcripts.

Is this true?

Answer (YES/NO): YES